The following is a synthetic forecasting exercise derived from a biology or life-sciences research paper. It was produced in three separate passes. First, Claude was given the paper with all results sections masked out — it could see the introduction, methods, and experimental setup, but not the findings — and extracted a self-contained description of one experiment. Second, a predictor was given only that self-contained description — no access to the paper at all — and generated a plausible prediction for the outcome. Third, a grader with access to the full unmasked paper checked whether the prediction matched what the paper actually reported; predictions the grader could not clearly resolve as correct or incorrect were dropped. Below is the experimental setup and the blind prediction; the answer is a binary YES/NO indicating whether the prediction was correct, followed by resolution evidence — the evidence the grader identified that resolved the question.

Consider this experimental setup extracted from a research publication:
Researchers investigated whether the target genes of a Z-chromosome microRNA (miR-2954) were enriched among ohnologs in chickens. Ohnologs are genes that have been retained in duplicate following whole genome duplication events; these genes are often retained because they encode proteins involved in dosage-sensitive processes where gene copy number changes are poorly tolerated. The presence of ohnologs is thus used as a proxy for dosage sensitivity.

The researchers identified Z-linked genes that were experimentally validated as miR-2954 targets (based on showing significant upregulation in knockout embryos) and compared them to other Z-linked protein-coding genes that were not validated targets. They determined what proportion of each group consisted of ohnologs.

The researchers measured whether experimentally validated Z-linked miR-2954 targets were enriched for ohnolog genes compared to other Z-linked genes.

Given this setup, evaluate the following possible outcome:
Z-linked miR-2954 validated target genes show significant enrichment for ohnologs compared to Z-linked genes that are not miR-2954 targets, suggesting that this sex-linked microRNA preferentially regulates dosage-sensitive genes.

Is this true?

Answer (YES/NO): YES